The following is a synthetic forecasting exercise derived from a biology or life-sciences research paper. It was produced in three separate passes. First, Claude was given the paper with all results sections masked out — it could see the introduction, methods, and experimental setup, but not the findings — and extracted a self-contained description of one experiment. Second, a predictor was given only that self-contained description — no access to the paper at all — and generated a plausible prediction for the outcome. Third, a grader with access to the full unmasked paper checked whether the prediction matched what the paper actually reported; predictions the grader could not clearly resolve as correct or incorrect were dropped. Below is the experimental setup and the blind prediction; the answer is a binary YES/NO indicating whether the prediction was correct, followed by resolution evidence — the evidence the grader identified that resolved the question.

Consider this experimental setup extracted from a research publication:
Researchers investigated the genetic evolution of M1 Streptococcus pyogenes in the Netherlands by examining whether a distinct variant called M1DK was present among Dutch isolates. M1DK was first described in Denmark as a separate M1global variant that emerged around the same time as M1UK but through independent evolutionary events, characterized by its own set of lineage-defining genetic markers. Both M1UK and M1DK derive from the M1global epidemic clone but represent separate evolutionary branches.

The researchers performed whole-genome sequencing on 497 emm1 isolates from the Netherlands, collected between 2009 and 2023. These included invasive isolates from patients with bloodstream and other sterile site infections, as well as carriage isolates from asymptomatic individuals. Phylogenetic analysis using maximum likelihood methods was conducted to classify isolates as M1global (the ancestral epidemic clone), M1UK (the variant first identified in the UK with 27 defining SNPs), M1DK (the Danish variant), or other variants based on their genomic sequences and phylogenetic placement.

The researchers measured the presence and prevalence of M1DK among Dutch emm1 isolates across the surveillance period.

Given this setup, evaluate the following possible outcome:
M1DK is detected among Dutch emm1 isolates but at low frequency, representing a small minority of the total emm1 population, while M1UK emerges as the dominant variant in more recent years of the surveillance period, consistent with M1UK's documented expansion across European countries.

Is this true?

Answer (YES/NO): YES